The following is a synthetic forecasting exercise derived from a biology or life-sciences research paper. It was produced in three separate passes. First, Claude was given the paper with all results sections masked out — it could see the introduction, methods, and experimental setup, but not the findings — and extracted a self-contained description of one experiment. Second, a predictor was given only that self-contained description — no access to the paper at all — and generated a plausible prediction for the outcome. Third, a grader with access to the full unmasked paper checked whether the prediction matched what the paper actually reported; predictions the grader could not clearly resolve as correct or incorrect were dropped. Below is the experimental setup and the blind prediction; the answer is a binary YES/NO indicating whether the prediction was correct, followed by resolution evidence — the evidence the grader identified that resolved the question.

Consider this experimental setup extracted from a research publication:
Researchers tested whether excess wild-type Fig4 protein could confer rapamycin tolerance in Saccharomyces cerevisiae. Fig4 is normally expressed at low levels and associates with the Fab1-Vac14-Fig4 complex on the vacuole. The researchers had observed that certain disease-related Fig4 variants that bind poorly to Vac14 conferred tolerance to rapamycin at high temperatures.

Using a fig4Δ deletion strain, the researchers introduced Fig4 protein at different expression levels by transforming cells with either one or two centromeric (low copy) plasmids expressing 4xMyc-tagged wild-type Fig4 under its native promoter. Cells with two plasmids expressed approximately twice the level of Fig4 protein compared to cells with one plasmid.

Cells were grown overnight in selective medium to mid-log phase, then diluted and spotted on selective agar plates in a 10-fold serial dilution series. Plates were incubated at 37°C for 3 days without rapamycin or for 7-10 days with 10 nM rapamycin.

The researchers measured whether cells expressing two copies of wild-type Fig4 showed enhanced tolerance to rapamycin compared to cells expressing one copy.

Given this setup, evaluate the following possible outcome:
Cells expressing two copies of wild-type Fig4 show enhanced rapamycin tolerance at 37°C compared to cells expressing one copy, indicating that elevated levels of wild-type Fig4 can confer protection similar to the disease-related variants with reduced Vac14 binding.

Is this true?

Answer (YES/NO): YES